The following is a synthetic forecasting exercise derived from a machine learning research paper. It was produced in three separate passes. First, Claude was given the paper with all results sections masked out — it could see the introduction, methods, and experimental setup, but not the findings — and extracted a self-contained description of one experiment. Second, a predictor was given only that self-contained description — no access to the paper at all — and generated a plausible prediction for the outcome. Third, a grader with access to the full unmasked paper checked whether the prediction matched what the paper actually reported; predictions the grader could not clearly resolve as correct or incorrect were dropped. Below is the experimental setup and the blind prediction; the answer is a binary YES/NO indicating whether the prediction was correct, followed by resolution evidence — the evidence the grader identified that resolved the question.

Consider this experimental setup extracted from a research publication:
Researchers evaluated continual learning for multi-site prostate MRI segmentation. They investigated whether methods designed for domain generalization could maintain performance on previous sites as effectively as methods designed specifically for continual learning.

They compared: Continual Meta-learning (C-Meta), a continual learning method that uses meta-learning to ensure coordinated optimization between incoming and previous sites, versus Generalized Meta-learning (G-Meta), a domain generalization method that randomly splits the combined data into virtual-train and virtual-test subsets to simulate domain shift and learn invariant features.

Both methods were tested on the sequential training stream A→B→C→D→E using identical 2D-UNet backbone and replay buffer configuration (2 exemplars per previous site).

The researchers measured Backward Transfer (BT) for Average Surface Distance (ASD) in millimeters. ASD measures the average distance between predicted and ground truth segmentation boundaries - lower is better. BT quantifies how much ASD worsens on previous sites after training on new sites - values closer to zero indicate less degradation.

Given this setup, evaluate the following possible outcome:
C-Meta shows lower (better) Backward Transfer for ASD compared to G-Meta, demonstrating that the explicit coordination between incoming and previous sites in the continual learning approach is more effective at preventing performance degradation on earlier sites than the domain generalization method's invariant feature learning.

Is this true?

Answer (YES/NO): YES